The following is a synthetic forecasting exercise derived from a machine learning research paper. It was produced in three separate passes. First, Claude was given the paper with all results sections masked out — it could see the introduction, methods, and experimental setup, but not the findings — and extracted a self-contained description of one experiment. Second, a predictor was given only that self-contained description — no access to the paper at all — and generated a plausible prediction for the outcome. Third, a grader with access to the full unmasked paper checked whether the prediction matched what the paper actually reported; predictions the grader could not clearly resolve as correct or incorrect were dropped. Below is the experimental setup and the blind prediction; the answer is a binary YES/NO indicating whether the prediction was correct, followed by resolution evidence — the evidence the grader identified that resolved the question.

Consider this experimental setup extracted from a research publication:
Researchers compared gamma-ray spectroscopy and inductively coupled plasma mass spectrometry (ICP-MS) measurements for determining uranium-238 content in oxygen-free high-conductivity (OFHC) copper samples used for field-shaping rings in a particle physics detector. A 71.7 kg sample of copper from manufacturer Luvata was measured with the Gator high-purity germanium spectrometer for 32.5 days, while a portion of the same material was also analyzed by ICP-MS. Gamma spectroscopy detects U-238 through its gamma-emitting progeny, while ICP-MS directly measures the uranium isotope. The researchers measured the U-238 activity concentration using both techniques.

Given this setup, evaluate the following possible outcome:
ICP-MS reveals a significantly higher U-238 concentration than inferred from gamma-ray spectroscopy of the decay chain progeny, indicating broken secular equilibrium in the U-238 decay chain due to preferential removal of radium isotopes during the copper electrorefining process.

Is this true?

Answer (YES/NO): NO